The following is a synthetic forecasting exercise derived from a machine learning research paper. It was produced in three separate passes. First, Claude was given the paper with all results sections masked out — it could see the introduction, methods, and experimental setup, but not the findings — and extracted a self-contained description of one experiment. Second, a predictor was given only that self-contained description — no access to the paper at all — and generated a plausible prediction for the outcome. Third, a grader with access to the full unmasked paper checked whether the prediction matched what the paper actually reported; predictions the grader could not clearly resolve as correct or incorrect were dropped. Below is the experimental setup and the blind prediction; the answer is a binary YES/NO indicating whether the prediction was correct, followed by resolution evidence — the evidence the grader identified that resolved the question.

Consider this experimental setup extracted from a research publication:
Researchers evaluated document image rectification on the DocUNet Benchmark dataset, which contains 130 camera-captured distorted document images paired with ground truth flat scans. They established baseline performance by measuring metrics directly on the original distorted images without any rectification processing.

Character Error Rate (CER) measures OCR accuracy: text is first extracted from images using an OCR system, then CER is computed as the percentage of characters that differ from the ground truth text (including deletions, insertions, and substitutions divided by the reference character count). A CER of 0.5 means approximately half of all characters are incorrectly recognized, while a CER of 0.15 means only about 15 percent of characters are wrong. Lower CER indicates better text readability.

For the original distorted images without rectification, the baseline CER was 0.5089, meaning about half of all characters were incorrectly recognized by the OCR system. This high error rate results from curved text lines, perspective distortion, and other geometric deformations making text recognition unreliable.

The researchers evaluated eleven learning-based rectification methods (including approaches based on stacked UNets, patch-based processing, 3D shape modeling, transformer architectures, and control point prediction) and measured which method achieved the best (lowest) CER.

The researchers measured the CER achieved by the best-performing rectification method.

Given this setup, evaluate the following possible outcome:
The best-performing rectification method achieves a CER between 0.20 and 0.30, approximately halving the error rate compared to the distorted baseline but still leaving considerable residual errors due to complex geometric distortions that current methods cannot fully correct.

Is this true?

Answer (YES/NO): NO